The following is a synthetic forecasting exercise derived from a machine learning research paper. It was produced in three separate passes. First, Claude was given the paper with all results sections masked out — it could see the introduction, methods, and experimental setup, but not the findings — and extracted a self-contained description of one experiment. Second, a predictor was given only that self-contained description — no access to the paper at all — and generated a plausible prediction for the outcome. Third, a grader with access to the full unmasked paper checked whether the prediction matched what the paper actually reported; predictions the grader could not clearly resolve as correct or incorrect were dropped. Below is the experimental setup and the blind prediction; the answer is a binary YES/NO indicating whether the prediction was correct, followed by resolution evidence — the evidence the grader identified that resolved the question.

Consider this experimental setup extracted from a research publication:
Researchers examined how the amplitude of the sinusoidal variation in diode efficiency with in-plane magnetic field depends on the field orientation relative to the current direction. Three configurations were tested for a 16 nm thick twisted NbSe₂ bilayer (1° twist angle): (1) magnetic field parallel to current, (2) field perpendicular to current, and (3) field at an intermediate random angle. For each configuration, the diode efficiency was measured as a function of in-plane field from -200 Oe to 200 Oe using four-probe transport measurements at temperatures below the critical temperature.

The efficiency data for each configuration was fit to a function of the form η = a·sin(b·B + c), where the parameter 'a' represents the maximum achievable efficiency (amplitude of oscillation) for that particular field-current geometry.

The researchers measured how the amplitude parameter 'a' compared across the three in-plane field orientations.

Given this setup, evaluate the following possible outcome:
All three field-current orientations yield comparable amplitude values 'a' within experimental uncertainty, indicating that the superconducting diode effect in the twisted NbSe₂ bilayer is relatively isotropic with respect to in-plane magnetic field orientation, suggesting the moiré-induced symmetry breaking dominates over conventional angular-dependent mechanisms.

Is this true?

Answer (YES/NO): NO